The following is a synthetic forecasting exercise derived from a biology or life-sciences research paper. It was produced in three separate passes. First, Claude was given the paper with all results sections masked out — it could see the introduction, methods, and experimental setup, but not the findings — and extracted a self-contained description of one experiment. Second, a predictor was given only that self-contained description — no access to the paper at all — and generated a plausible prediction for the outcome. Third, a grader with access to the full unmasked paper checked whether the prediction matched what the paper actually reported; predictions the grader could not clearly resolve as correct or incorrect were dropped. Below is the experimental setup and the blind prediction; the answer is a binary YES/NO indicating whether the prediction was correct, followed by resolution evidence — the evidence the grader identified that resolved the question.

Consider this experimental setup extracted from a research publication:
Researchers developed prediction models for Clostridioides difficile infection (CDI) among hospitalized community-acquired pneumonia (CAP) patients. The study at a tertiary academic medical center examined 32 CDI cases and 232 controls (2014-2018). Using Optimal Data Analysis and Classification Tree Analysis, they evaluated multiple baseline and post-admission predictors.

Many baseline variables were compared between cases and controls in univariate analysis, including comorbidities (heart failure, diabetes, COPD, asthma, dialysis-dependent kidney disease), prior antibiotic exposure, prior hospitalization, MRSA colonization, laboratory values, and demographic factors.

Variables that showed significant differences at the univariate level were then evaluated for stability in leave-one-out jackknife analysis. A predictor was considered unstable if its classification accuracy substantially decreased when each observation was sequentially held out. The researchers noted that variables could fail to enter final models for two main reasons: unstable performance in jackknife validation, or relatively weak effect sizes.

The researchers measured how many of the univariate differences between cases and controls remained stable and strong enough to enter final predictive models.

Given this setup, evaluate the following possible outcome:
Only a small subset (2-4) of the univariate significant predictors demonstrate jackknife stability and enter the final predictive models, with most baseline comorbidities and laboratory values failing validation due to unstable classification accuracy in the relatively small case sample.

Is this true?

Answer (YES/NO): NO